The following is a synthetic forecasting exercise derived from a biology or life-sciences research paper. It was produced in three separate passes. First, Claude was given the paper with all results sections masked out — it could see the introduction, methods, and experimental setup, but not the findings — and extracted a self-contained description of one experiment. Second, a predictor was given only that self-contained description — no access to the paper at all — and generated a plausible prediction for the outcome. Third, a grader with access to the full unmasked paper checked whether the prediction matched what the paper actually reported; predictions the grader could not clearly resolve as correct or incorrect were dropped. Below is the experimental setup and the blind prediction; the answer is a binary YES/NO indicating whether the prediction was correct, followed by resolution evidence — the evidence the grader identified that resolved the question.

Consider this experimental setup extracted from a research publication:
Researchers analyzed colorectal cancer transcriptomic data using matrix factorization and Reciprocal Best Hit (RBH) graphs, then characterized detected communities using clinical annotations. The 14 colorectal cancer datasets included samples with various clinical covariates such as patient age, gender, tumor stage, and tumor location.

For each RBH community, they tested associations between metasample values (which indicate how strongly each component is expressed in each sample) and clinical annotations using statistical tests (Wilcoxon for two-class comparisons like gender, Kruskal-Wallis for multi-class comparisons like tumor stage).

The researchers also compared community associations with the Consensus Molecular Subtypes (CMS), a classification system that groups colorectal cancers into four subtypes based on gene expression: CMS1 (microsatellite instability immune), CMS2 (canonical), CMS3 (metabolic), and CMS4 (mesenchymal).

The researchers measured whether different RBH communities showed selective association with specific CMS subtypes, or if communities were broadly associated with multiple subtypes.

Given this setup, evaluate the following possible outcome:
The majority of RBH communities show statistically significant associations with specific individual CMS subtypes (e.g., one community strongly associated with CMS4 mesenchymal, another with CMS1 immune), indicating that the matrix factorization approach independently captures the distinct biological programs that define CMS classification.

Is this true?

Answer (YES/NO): NO